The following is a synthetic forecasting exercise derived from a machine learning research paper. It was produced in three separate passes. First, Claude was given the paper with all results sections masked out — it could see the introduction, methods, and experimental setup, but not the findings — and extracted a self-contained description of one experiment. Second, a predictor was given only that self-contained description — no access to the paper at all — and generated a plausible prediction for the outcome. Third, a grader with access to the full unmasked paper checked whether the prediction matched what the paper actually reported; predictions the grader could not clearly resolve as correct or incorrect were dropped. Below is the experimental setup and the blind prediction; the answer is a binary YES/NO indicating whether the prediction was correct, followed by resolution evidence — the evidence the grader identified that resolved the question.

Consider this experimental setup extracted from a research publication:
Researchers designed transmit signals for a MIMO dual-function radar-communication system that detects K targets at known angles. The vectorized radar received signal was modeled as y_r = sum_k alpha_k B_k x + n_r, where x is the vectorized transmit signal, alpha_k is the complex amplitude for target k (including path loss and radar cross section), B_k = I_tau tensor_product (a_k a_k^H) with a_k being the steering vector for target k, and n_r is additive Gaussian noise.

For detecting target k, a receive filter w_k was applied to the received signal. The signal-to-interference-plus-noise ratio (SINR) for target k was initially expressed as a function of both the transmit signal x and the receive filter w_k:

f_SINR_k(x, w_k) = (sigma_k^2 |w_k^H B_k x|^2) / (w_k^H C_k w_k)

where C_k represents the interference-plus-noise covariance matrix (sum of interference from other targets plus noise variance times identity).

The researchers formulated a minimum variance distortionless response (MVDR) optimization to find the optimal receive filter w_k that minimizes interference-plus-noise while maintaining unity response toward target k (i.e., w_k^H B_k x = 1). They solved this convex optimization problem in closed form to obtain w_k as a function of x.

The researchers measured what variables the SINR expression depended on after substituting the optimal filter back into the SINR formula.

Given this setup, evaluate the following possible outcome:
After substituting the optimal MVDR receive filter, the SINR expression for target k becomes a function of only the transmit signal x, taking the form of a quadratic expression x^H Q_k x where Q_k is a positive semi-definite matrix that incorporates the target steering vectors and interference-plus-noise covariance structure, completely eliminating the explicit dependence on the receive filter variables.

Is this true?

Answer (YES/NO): NO